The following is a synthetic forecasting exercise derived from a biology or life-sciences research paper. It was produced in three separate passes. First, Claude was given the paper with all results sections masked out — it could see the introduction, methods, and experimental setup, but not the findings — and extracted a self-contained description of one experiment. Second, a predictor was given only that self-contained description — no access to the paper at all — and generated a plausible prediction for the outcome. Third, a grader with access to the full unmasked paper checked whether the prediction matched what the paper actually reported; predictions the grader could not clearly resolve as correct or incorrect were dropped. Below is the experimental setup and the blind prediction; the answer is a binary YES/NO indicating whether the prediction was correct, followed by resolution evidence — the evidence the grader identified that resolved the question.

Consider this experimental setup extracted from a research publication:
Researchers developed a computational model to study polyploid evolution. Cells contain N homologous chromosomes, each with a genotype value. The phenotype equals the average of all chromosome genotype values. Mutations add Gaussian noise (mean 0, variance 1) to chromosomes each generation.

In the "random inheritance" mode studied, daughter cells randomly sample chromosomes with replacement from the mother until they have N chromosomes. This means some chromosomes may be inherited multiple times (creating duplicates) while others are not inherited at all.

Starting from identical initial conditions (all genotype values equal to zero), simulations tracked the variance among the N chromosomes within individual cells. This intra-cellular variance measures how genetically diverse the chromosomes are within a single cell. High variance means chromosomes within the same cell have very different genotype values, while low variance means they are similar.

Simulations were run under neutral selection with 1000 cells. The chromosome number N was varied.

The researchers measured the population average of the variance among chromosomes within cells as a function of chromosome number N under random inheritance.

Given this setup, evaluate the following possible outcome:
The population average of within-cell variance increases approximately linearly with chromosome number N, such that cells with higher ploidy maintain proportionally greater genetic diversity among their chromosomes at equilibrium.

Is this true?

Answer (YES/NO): YES